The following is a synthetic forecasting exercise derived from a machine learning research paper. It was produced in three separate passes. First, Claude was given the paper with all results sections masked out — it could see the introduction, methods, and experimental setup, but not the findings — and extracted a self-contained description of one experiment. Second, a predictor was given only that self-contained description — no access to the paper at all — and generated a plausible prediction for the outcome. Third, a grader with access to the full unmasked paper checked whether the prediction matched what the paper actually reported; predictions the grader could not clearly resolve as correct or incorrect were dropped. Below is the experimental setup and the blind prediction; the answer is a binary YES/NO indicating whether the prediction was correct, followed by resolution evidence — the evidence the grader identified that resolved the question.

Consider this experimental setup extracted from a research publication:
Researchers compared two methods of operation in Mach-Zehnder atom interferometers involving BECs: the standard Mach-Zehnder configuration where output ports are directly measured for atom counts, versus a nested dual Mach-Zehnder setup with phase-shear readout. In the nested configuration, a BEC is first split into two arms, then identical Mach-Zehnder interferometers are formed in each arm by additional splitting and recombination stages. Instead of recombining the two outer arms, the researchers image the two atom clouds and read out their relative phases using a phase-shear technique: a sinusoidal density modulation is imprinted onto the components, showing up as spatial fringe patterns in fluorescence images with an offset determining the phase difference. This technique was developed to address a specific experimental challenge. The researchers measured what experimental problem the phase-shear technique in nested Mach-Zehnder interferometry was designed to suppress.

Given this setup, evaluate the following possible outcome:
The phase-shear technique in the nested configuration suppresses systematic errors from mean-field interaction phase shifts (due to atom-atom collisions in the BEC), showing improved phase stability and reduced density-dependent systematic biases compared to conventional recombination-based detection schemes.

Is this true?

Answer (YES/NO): NO